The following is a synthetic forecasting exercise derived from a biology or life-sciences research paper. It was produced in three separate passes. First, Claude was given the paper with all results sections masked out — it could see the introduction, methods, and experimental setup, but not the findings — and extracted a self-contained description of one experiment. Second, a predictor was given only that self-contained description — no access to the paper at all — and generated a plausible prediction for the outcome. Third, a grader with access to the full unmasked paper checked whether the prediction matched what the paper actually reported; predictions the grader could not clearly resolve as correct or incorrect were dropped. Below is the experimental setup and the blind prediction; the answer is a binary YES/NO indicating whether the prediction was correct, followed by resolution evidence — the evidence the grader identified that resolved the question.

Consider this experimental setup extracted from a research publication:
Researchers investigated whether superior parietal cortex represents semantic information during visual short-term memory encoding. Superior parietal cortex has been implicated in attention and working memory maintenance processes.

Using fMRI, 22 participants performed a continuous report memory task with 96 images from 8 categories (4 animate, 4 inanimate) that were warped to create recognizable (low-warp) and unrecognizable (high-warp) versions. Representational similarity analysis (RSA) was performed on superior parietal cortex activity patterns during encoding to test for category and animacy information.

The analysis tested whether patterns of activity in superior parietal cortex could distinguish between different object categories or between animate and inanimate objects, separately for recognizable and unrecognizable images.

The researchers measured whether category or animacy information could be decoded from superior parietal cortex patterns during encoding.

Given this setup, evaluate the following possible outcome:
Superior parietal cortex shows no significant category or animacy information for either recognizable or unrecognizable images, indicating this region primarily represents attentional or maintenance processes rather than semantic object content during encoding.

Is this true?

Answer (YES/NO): YES